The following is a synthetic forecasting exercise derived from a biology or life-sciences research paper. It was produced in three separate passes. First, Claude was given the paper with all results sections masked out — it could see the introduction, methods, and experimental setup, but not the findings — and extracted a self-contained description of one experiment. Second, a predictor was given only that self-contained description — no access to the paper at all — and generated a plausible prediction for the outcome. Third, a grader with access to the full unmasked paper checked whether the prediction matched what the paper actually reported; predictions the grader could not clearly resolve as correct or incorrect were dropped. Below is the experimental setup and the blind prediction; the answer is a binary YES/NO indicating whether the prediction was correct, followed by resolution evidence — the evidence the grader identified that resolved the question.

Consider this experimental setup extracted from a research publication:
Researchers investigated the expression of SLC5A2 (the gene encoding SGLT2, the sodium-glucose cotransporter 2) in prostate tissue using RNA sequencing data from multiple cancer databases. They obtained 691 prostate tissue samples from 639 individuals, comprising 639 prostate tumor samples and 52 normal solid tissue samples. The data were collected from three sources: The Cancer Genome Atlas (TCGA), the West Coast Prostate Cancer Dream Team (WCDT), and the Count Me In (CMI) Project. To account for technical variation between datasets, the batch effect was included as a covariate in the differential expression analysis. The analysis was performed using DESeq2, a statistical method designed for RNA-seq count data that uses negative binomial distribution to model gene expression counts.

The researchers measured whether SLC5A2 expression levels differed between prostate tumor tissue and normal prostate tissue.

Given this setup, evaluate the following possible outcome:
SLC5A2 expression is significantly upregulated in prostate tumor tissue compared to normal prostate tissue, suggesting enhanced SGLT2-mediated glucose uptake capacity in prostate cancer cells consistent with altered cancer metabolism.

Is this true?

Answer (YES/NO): YES